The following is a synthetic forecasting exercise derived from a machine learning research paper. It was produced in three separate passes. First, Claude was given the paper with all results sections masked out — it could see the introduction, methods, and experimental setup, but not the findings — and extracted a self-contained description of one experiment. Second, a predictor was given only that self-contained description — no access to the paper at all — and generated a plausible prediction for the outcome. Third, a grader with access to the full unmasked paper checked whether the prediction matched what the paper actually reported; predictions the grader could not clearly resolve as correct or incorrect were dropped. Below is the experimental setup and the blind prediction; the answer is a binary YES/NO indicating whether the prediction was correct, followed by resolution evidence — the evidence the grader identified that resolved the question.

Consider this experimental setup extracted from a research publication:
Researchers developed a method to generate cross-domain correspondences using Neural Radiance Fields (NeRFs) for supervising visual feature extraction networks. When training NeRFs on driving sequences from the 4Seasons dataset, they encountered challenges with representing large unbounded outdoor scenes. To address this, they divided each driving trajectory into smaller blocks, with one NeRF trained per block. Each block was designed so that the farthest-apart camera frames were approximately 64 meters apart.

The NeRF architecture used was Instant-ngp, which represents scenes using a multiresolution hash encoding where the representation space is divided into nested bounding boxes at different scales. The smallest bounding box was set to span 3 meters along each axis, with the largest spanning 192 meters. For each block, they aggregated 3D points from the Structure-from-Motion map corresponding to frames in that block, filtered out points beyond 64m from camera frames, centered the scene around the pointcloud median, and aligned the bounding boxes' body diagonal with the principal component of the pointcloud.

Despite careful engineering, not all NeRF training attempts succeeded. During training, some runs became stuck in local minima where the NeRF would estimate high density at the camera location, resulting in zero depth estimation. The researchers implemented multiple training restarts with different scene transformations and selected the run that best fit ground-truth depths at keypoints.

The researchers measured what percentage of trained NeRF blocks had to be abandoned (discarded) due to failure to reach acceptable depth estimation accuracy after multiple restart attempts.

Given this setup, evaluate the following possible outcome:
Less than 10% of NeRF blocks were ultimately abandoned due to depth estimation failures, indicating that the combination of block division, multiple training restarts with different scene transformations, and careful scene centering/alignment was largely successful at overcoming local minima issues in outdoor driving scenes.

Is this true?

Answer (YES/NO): YES